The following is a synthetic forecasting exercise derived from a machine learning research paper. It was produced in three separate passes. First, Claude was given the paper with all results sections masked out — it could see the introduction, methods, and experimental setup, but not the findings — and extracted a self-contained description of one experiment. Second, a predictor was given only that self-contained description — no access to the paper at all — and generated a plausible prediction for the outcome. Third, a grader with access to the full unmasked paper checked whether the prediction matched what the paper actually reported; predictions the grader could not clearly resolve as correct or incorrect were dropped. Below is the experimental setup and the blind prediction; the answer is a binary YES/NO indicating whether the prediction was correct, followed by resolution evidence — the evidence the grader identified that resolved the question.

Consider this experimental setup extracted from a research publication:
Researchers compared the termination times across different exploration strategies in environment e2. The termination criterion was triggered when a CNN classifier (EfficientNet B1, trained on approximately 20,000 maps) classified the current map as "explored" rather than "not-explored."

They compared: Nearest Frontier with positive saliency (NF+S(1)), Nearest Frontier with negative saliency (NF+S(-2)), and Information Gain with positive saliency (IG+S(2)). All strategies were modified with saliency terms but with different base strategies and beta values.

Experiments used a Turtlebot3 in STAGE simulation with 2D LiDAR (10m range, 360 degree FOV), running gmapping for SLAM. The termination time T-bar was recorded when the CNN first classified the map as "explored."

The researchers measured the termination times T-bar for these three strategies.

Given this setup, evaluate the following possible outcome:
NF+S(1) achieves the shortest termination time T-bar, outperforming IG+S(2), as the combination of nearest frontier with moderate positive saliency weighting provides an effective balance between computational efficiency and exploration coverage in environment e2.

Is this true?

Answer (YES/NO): NO